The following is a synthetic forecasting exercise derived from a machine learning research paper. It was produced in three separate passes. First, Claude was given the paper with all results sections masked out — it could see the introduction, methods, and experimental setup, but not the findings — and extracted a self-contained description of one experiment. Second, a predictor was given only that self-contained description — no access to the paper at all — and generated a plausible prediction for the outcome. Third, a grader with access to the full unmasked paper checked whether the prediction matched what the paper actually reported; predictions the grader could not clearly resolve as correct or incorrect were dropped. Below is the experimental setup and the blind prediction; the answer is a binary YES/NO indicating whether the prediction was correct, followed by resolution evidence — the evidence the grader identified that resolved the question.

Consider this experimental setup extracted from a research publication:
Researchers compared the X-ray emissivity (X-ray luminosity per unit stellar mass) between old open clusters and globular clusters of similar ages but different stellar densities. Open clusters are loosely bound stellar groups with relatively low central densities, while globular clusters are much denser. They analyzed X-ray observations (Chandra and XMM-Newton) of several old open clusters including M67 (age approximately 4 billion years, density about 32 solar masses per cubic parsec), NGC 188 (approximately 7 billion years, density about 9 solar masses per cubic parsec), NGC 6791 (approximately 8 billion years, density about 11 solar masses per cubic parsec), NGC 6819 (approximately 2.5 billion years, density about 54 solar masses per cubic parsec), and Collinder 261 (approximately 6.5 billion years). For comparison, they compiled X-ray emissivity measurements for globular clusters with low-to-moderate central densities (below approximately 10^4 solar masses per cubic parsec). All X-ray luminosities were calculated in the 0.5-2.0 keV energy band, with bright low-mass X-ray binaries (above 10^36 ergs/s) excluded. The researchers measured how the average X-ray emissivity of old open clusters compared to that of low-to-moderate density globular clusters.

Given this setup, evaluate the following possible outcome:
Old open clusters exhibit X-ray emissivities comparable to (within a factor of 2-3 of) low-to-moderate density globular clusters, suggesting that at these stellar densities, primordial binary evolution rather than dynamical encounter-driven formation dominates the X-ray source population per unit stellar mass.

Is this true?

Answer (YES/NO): NO